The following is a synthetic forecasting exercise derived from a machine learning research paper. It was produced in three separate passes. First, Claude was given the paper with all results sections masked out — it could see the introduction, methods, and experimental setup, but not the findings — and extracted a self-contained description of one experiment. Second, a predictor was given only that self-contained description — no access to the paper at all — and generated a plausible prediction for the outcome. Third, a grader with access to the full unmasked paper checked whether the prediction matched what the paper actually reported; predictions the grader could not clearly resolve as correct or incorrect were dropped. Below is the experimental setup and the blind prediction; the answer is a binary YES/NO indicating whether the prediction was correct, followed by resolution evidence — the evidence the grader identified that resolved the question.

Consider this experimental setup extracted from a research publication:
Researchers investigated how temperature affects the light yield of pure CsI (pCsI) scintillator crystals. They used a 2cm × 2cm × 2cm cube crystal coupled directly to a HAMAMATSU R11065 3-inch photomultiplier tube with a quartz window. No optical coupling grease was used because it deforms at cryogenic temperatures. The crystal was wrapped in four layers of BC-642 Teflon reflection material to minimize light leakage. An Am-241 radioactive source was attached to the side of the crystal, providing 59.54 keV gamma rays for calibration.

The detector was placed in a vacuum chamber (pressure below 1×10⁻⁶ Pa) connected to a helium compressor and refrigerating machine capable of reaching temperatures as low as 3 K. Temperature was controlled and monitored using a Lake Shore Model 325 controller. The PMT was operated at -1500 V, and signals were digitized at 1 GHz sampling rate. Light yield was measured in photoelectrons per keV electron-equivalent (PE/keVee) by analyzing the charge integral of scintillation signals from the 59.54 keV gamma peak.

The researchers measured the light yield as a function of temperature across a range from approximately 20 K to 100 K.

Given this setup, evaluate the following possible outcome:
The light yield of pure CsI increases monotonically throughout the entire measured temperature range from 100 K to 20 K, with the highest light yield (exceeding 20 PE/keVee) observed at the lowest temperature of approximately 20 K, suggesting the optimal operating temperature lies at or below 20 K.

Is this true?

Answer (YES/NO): NO